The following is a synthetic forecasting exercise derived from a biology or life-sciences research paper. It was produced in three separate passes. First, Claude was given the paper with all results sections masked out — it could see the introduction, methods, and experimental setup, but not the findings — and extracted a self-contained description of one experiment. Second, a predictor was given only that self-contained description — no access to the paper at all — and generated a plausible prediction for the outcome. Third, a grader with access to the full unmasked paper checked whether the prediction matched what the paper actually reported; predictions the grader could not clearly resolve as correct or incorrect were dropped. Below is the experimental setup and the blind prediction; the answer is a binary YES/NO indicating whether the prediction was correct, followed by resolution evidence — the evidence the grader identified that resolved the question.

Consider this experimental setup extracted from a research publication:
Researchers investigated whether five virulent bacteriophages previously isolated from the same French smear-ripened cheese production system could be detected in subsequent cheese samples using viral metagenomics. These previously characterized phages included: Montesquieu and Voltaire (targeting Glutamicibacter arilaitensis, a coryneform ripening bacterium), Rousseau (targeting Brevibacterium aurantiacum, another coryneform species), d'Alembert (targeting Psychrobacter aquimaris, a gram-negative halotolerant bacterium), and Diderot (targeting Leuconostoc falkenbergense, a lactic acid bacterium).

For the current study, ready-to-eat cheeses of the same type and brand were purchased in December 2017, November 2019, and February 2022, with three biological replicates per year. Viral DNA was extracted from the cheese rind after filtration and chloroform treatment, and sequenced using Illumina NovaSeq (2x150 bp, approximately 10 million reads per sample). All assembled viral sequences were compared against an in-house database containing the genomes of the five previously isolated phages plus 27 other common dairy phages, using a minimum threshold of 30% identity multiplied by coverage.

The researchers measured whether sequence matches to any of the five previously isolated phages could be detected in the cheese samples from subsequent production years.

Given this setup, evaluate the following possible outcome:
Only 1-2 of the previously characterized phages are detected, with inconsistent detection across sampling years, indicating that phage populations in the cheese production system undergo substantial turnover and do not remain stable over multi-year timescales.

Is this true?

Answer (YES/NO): NO